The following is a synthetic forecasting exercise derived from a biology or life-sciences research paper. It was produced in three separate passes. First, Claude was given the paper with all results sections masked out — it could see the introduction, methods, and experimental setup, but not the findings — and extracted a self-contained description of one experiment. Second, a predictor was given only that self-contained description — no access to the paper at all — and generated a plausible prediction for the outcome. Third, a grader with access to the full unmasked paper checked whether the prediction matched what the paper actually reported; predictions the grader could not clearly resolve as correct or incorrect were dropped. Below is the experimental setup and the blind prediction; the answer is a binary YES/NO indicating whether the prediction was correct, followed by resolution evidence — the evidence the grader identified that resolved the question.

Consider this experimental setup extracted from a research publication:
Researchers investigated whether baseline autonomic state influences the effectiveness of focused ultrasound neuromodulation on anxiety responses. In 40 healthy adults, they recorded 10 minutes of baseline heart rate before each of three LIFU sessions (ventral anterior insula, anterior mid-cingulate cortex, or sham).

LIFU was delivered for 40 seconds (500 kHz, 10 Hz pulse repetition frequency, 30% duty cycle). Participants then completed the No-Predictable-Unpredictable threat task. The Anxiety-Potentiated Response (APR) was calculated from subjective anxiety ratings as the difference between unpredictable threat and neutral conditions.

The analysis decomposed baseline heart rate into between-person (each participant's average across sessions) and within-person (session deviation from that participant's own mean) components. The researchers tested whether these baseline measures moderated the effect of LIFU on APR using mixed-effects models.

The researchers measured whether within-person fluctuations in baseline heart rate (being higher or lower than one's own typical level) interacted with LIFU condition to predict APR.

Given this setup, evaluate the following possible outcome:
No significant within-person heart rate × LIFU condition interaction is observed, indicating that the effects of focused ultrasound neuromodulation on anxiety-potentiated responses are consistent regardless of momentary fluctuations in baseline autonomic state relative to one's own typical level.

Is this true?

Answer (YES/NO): NO